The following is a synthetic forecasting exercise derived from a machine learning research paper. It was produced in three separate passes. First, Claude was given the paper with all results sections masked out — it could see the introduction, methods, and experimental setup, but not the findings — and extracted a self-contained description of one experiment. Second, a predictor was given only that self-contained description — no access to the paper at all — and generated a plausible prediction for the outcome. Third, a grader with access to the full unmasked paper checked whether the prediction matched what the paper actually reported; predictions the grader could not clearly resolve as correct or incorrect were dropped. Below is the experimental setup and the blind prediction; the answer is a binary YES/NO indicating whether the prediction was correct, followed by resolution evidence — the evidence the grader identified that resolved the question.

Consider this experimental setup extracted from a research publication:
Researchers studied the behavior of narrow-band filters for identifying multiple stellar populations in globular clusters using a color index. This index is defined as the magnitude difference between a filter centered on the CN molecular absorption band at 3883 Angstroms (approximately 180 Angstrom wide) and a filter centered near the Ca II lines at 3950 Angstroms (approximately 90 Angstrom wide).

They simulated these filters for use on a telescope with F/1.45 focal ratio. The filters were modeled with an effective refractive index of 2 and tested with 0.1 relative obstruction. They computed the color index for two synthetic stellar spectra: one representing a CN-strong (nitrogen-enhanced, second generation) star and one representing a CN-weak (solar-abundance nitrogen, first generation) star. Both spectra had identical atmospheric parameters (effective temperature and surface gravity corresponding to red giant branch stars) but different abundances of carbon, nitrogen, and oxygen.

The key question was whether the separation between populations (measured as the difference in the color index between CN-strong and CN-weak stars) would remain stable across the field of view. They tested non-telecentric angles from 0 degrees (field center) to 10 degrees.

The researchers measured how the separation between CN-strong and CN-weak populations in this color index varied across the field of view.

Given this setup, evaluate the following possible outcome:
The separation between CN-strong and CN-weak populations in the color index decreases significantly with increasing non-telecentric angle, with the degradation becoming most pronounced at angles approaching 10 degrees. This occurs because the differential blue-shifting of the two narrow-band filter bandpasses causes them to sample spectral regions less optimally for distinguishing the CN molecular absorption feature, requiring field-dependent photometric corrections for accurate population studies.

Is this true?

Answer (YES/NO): NO